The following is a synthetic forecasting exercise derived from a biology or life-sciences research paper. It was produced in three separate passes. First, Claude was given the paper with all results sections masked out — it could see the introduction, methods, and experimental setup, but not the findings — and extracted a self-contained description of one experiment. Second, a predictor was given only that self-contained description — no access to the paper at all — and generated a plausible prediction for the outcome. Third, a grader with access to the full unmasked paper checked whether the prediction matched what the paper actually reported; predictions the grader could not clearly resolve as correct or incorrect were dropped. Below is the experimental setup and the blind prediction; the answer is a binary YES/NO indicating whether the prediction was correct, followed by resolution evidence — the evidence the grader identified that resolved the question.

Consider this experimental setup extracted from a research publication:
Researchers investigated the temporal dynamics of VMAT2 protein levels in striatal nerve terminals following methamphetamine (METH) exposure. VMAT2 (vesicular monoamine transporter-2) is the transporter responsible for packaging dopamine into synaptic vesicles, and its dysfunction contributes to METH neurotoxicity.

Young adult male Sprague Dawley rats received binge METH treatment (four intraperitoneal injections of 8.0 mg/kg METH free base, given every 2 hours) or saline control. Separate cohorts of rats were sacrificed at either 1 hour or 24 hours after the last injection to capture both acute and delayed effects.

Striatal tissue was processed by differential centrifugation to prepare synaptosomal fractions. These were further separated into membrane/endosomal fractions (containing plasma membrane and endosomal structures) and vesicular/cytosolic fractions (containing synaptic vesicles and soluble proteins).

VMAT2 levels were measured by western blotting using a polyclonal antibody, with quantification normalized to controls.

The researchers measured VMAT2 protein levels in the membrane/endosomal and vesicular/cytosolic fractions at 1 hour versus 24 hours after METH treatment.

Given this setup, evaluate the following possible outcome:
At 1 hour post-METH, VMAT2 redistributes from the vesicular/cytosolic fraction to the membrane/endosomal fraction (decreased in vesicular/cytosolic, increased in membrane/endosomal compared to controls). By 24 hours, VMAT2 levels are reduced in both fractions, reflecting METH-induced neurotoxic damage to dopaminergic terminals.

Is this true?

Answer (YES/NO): NO